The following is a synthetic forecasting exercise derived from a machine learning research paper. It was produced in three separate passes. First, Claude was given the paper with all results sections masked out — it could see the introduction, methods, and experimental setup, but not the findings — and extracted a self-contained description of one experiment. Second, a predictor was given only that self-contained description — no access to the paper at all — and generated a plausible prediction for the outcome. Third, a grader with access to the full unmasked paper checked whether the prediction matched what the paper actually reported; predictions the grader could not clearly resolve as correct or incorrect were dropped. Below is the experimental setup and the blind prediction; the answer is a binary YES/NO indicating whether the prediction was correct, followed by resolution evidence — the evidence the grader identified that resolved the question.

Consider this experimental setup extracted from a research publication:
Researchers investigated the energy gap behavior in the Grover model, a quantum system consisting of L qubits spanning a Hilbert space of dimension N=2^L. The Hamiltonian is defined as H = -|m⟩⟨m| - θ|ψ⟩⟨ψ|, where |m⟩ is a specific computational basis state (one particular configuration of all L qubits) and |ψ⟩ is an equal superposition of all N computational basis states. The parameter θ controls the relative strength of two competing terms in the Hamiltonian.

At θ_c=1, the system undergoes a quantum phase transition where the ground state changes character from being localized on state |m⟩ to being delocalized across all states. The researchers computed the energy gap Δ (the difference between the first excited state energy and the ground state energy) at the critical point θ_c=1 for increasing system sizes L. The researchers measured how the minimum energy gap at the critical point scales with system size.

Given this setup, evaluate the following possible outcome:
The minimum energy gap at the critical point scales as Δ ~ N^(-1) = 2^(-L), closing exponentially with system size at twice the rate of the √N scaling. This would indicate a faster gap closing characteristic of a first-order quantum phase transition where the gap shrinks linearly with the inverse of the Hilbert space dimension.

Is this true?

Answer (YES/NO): NO